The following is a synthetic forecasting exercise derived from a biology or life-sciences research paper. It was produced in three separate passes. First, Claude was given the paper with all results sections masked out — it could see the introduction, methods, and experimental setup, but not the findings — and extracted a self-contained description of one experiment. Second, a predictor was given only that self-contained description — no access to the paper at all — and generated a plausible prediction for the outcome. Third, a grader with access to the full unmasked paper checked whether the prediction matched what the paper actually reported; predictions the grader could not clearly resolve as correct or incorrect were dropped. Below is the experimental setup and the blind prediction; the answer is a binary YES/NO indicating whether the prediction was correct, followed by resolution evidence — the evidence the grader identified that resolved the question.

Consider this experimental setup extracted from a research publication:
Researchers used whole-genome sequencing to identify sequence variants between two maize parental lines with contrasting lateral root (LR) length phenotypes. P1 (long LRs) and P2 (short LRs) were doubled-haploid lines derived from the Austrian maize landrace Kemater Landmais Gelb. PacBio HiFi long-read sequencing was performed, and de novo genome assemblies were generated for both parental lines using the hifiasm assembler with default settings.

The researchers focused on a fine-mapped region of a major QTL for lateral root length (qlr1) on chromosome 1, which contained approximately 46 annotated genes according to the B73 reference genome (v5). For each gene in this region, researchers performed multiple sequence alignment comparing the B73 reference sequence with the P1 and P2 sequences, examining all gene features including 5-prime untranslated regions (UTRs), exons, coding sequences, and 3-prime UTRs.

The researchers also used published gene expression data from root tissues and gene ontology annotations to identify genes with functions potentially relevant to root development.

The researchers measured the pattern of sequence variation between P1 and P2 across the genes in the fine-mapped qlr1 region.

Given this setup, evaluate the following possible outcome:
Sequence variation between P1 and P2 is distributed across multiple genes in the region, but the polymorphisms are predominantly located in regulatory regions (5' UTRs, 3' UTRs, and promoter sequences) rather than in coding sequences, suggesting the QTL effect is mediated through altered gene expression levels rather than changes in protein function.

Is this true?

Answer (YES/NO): NO